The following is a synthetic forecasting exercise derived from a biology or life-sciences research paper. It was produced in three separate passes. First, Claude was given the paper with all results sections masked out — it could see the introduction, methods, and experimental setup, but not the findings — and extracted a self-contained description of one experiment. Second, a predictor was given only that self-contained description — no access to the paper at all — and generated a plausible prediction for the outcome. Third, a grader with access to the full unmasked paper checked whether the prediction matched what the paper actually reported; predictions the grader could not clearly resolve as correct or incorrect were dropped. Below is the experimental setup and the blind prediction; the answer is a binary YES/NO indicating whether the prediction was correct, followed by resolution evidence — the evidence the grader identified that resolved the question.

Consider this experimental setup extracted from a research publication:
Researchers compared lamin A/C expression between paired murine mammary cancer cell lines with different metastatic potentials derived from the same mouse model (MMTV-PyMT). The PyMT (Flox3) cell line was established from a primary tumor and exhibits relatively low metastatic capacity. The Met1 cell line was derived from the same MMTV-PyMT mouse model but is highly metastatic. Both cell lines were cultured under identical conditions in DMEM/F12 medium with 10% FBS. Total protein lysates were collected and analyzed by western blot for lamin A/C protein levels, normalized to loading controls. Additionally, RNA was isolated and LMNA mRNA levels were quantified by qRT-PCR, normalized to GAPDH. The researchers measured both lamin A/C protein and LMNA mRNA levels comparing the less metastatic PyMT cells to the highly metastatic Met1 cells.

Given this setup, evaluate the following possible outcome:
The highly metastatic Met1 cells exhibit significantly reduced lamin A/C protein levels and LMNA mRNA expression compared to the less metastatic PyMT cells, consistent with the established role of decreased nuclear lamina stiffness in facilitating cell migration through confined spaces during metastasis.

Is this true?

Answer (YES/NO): YES